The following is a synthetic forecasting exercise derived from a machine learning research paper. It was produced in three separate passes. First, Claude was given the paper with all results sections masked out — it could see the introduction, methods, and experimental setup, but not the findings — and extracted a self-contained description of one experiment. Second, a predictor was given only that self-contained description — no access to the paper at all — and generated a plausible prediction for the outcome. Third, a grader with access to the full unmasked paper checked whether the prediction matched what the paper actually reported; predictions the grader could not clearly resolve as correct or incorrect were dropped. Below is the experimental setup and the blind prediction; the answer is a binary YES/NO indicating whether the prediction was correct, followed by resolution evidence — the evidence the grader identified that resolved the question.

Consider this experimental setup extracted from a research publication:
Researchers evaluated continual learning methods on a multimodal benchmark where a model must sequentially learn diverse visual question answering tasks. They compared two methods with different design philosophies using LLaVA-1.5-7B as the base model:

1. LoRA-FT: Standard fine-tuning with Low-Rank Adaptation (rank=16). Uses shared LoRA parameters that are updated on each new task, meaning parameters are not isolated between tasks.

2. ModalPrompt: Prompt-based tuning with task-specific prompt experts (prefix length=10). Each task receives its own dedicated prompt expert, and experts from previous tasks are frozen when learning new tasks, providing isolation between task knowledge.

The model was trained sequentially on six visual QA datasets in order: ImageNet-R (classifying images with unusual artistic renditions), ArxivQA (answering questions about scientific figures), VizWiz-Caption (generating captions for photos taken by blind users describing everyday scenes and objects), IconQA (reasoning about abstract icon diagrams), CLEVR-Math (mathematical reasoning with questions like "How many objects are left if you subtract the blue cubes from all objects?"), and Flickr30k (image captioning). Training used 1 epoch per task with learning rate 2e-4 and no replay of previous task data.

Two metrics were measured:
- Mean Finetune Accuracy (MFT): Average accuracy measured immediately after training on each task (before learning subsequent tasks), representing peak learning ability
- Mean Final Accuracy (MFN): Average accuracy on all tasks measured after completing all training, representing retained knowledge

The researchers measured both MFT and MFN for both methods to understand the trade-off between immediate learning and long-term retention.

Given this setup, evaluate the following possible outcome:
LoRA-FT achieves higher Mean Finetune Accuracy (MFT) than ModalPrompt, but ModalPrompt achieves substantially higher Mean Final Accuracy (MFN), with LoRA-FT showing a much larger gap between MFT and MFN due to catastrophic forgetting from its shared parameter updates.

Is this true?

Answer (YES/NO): NO